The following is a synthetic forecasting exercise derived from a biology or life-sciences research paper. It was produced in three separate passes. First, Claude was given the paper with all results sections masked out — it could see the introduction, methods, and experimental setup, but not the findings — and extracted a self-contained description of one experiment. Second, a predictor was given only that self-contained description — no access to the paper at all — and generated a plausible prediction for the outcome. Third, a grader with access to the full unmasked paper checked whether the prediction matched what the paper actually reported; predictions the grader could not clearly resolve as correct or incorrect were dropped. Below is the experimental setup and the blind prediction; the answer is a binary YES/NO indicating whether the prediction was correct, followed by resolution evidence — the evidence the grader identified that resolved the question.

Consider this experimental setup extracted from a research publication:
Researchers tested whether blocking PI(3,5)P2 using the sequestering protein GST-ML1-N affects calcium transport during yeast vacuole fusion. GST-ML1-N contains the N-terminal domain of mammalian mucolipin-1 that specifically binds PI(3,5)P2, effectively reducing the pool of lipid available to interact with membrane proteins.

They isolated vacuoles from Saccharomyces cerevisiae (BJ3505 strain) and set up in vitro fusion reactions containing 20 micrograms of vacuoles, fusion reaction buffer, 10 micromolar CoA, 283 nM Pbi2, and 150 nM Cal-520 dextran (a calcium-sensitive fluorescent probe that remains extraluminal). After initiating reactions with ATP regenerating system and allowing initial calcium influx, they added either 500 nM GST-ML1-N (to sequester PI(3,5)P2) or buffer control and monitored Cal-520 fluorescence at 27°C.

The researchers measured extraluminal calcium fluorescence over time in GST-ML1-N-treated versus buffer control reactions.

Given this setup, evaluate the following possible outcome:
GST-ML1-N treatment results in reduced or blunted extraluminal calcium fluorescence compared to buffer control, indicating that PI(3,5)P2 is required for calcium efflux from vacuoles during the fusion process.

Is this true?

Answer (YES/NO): NO